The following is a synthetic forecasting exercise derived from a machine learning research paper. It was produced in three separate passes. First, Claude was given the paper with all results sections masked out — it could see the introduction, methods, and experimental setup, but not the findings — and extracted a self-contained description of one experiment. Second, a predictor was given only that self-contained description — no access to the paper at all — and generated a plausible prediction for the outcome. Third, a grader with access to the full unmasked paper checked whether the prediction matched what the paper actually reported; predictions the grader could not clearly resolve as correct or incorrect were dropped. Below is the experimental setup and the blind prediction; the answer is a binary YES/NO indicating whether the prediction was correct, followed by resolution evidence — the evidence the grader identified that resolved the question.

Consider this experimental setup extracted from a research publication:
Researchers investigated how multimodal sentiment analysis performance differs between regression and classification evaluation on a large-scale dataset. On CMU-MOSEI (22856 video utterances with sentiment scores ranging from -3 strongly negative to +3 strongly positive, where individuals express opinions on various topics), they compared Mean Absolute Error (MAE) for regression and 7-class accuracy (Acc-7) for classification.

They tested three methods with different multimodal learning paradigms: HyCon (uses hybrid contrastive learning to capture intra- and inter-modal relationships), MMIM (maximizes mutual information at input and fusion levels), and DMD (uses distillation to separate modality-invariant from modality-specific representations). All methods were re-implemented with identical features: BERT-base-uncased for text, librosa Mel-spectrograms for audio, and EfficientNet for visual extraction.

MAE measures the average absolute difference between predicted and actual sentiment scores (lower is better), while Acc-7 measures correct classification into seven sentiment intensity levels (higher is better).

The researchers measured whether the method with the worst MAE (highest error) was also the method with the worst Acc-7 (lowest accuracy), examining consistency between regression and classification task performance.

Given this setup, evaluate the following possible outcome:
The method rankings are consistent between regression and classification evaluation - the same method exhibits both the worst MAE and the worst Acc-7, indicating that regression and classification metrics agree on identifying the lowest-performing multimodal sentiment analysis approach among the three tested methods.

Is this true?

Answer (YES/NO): YES